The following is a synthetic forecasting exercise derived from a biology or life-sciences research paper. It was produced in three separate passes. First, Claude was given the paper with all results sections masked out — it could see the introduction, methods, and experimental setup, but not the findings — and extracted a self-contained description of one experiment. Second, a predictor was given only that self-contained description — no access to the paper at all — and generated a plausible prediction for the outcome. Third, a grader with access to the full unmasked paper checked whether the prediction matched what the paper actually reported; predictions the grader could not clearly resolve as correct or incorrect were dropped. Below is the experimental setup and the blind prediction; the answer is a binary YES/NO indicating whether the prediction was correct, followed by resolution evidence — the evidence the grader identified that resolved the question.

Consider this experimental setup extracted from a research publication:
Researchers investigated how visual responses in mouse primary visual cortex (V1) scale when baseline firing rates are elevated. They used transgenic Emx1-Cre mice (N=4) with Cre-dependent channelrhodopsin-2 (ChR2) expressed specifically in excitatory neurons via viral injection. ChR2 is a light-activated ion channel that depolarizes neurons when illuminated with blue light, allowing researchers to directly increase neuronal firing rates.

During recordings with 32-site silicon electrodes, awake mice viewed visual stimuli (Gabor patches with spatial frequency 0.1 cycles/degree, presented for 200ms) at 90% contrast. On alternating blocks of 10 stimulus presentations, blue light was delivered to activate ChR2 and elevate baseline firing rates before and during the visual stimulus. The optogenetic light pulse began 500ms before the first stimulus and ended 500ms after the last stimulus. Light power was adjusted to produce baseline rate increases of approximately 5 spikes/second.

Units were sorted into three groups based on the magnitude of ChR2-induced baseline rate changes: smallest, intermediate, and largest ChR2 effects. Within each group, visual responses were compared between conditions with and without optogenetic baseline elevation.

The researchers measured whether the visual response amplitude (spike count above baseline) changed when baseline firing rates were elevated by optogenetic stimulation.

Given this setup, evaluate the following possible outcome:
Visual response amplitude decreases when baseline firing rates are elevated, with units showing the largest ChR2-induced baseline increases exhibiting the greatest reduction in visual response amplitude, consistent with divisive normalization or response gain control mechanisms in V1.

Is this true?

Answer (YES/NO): NO